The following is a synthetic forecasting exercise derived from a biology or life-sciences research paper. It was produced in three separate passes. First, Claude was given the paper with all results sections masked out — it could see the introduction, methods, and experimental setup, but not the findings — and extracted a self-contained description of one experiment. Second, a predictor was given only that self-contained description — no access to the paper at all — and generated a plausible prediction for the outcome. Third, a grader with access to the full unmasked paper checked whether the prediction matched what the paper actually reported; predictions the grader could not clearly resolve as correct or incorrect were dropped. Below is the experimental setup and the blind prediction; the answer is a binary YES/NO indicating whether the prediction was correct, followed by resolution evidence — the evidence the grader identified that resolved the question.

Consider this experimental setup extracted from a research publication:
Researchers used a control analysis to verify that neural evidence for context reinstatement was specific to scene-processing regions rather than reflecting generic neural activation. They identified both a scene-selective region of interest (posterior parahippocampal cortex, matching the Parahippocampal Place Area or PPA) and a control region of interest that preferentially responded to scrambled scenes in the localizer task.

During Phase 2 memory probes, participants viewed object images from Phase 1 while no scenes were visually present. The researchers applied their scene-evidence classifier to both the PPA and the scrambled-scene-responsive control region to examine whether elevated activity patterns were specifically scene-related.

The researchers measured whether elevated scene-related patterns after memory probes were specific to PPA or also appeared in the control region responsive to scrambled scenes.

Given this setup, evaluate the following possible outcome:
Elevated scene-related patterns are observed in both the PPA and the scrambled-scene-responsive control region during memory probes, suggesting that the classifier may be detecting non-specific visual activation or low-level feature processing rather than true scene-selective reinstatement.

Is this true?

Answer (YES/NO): NO